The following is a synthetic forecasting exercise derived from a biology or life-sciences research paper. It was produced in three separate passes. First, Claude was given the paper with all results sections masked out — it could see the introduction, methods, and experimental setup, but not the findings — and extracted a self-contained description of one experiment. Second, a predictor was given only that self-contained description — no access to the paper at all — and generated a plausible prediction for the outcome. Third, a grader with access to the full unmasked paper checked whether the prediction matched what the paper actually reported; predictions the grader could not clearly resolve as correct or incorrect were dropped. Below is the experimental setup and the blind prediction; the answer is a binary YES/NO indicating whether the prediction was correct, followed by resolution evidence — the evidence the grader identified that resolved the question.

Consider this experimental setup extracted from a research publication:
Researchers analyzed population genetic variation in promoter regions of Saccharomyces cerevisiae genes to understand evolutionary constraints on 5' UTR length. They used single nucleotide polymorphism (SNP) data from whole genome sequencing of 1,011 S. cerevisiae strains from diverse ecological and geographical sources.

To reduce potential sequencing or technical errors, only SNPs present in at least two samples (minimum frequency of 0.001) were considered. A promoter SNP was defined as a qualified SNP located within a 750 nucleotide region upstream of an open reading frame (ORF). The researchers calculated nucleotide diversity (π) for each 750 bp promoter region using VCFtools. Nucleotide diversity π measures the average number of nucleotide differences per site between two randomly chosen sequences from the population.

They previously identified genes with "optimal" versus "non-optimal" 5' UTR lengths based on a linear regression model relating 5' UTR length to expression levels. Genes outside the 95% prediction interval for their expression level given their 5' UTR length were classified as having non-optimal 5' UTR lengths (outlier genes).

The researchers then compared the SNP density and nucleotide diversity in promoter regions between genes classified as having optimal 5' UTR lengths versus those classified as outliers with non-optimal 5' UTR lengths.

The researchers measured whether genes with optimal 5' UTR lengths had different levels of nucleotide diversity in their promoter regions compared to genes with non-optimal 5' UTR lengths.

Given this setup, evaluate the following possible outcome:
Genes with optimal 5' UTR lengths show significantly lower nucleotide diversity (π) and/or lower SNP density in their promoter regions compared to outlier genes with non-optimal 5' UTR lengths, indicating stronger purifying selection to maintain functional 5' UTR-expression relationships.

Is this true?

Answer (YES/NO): YES